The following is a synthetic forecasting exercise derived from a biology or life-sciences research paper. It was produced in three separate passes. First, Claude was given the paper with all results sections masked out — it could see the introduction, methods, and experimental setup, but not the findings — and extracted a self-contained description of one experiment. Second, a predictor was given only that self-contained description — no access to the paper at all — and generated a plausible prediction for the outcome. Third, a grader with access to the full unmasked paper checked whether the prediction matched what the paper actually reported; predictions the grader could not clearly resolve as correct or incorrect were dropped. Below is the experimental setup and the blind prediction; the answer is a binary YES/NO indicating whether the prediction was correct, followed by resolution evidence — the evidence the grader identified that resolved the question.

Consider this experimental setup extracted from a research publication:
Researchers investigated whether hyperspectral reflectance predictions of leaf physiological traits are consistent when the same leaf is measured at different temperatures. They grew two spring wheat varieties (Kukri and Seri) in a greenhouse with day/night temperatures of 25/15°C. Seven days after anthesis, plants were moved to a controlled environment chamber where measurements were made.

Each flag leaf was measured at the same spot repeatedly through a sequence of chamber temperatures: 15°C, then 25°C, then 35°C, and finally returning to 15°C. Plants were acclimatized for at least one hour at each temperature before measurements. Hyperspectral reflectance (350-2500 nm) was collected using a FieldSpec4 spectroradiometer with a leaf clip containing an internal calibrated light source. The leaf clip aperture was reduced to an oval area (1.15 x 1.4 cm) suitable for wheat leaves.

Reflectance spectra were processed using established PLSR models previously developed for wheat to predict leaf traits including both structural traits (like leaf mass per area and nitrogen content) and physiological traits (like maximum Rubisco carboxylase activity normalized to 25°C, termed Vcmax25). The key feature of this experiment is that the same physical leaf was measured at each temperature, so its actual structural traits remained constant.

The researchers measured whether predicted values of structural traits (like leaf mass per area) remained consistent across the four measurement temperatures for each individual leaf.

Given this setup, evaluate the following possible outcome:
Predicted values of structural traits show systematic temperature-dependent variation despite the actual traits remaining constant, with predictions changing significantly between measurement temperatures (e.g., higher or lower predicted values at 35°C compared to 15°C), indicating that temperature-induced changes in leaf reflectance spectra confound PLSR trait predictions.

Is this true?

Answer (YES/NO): NO